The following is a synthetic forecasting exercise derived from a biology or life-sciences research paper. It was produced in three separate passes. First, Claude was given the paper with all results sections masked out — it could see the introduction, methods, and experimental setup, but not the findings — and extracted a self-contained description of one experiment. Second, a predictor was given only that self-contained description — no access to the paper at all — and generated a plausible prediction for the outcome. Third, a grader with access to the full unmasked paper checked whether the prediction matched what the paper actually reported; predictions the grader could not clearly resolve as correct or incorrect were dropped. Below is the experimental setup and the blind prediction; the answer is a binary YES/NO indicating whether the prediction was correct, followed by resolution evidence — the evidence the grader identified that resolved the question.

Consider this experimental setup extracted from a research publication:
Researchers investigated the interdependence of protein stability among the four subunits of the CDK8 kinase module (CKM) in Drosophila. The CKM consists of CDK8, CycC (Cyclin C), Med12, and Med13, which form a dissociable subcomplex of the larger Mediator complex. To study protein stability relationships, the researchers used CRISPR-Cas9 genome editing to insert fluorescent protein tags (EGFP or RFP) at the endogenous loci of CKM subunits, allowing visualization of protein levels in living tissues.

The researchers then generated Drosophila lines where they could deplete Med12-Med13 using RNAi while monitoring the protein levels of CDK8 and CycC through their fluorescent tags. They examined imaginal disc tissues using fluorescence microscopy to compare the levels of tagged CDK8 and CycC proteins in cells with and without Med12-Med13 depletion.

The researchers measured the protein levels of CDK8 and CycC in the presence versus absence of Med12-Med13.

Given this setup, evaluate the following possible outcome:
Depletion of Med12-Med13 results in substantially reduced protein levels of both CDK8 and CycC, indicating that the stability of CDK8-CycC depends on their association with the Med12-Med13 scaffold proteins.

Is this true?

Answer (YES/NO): YES